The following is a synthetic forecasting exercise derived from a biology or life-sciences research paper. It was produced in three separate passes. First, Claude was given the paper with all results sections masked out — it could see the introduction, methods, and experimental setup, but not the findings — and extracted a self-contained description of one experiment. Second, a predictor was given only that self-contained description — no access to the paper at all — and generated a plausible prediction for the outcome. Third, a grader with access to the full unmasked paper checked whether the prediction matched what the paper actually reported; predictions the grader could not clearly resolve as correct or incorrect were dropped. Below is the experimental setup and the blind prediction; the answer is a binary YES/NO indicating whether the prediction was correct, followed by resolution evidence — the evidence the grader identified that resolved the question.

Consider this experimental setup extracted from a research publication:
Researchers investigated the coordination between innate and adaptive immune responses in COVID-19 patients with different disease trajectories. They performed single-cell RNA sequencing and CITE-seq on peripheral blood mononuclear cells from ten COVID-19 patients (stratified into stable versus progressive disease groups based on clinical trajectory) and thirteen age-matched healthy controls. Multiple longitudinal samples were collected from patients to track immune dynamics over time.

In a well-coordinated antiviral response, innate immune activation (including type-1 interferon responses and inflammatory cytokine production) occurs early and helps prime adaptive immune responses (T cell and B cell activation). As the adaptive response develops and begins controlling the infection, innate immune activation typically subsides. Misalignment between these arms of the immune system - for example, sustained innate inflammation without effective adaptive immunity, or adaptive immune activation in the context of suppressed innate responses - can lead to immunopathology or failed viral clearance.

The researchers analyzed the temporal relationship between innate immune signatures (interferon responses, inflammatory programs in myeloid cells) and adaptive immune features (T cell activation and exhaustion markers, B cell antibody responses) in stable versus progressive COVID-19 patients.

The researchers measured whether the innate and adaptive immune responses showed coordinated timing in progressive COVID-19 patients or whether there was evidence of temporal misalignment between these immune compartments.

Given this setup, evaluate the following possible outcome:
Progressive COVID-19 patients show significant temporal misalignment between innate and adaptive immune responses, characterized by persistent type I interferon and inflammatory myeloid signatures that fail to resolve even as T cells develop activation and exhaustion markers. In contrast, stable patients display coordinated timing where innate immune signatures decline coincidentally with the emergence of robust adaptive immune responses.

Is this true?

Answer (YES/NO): NO